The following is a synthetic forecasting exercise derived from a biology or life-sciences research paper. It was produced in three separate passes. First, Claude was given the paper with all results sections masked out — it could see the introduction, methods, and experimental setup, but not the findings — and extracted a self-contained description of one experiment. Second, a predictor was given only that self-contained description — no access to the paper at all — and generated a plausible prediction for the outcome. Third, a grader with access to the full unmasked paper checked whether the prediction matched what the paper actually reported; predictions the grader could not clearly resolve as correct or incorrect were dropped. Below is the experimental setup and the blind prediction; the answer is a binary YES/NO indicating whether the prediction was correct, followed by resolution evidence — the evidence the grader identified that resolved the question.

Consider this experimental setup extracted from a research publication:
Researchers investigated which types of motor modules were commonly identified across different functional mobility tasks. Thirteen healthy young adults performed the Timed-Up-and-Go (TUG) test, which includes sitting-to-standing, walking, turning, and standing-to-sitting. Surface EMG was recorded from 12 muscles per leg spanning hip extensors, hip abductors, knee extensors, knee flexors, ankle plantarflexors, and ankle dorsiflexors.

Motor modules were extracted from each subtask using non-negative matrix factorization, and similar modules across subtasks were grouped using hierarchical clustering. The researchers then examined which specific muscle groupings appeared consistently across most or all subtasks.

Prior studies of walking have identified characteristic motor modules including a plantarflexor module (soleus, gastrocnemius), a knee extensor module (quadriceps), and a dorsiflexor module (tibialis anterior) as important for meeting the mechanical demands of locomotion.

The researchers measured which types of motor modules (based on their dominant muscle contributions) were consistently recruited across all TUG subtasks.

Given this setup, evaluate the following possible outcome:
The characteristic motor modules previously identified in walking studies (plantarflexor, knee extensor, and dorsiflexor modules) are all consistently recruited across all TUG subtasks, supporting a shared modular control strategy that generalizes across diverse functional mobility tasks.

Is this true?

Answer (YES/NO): YES